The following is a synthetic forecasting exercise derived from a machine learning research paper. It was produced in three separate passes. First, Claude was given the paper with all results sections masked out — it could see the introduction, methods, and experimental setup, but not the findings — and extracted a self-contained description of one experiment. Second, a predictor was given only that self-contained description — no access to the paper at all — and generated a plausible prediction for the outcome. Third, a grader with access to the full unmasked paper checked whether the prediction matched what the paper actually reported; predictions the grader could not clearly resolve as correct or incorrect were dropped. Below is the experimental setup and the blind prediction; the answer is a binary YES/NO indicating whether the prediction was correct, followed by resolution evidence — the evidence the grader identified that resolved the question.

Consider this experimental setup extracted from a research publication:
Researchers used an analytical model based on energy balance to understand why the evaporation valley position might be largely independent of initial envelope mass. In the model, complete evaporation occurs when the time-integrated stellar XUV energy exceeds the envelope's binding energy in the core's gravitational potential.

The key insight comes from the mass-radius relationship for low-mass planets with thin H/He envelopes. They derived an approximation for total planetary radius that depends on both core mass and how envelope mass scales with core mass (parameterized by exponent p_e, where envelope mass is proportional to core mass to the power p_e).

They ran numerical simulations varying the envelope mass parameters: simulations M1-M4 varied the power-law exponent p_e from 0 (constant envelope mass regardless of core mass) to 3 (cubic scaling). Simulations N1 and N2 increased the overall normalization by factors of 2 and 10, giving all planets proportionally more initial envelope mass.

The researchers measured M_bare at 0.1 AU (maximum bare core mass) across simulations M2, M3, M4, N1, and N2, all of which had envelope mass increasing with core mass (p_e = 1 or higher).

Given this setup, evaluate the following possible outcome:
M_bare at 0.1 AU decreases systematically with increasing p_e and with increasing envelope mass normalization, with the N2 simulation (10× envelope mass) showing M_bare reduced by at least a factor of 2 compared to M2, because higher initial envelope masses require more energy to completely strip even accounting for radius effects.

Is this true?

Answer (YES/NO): NO